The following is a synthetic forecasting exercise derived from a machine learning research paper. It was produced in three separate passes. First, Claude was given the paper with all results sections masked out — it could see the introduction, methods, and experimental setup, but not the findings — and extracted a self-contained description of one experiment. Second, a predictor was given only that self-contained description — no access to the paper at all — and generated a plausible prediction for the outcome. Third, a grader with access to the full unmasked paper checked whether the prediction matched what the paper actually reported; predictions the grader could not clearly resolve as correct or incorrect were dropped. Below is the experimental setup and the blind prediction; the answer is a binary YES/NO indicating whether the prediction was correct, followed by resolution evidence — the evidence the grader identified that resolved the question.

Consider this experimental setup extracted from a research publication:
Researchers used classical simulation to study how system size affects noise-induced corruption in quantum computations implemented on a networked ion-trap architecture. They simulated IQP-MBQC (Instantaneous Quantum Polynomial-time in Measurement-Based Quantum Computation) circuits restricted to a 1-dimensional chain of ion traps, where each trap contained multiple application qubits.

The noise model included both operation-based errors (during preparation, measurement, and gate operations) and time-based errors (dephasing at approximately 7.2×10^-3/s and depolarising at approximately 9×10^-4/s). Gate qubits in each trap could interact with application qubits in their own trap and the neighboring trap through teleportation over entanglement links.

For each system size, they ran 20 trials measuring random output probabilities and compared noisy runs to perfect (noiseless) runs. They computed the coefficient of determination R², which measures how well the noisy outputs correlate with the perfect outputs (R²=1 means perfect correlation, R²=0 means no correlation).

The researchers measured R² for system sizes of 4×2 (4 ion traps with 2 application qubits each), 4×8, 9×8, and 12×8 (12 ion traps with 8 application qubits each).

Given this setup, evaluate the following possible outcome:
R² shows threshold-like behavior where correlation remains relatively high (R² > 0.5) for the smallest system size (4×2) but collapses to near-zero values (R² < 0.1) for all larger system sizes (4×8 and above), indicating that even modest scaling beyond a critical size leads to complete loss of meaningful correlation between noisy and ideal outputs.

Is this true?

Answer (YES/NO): YES